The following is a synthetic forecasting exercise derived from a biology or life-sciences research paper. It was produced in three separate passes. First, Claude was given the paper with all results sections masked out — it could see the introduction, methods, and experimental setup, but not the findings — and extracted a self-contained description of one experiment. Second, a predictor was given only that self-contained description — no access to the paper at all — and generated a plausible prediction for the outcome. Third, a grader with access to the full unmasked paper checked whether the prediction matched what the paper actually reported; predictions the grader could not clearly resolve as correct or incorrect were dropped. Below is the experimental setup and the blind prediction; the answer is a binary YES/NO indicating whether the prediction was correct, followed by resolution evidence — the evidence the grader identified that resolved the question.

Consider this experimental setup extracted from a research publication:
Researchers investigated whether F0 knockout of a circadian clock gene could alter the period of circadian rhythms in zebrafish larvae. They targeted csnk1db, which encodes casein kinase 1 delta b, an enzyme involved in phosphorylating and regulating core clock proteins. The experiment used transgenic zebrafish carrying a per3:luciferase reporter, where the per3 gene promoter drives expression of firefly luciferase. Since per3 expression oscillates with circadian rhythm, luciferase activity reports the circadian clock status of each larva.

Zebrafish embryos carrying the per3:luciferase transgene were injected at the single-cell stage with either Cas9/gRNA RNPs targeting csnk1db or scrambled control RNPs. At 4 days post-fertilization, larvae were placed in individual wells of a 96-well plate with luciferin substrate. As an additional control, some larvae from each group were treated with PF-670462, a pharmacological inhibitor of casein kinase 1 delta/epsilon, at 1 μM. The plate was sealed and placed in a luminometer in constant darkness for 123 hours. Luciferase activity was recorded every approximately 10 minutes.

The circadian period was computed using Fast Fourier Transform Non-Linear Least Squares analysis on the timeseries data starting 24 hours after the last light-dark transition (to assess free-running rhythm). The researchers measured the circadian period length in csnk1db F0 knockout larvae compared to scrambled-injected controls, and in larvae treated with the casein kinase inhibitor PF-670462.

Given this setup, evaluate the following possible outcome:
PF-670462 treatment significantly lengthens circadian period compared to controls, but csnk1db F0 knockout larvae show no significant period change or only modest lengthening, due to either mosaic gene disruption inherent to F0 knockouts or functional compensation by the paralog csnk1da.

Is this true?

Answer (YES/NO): NO